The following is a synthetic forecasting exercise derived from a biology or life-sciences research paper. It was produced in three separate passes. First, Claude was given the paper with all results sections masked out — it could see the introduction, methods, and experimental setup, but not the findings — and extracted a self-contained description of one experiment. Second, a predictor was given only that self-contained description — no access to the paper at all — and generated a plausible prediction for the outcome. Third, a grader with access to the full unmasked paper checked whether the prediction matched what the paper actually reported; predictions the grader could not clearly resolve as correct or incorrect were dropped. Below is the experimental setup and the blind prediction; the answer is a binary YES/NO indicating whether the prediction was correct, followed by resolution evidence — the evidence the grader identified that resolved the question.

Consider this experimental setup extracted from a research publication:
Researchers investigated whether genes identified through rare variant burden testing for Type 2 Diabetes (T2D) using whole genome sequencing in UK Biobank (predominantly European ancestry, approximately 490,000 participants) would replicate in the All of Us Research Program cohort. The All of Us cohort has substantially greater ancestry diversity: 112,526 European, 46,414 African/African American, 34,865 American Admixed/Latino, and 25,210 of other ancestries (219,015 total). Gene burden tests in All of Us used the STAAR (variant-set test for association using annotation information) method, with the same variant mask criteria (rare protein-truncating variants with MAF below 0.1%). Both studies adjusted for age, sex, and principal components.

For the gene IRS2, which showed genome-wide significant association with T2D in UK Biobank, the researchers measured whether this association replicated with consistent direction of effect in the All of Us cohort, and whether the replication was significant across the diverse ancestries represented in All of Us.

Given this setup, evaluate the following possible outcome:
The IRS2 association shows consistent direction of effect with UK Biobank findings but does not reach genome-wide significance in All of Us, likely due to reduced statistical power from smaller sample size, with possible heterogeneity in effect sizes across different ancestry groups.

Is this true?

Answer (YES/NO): YES